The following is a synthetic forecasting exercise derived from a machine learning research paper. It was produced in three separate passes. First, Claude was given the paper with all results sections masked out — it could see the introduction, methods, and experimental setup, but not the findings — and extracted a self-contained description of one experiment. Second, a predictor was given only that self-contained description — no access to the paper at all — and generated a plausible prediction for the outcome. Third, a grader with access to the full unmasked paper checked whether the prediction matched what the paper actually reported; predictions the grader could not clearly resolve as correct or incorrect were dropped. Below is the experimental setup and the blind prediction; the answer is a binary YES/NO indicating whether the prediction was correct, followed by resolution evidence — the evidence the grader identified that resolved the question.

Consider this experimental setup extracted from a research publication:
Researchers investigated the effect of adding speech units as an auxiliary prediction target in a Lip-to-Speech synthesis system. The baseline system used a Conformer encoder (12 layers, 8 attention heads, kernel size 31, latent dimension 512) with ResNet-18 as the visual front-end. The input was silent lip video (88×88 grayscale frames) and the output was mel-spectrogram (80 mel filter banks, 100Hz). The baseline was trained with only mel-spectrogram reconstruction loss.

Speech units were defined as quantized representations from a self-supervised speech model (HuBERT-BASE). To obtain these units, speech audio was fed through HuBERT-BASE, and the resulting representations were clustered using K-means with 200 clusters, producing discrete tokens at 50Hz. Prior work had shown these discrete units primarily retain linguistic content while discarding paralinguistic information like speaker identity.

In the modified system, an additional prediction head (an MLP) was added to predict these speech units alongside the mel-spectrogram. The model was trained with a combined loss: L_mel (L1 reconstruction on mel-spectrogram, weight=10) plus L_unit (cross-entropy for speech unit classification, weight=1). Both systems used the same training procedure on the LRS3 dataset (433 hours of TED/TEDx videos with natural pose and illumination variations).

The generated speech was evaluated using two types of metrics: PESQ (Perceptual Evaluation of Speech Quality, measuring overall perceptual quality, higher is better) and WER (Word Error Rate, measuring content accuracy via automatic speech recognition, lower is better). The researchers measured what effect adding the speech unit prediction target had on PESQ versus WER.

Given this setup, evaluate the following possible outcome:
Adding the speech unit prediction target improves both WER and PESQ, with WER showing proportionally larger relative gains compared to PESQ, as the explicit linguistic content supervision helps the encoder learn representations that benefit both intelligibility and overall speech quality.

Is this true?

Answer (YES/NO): YES